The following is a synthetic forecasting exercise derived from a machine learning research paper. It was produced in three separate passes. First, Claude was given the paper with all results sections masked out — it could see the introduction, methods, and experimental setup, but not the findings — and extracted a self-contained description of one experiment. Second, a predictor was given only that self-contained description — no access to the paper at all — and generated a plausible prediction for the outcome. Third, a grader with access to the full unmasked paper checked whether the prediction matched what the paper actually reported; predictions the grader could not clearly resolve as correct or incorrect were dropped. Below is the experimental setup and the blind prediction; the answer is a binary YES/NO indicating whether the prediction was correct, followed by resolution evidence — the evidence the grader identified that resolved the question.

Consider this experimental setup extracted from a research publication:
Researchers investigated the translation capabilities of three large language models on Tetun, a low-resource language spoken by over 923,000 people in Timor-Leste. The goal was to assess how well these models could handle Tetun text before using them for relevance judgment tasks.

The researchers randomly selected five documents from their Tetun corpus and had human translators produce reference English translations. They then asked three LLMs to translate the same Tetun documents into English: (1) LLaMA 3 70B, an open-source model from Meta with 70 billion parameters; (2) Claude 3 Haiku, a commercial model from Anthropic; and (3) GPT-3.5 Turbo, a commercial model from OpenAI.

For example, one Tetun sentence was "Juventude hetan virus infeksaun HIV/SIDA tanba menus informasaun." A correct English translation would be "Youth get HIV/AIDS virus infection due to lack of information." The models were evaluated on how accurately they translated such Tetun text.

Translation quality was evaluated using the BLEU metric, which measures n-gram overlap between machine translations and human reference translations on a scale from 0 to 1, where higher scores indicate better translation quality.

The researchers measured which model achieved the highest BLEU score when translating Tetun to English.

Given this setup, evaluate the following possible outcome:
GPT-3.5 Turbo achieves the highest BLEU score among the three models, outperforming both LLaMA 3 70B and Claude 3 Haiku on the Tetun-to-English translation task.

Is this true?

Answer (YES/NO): YES